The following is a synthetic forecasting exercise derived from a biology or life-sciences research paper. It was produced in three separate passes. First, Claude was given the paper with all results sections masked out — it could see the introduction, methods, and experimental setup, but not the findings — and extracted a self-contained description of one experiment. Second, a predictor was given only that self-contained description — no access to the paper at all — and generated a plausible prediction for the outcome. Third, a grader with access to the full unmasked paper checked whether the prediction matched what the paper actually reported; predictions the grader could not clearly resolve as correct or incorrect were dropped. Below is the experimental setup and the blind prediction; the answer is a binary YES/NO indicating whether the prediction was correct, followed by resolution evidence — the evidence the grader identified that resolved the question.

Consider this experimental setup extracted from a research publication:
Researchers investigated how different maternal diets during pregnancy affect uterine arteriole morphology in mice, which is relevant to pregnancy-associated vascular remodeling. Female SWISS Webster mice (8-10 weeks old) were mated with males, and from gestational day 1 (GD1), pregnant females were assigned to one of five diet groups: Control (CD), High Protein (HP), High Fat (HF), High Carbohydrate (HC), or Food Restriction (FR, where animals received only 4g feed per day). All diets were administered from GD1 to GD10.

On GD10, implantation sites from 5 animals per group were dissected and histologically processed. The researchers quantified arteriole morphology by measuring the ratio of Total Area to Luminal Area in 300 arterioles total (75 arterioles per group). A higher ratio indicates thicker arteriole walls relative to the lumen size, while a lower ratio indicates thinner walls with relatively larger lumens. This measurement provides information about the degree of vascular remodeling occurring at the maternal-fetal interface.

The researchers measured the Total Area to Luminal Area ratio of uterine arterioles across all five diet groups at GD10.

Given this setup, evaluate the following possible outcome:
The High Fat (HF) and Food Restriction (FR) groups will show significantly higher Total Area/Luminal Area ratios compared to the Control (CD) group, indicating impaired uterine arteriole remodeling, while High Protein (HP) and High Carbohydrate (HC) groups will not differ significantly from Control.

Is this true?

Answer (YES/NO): NO